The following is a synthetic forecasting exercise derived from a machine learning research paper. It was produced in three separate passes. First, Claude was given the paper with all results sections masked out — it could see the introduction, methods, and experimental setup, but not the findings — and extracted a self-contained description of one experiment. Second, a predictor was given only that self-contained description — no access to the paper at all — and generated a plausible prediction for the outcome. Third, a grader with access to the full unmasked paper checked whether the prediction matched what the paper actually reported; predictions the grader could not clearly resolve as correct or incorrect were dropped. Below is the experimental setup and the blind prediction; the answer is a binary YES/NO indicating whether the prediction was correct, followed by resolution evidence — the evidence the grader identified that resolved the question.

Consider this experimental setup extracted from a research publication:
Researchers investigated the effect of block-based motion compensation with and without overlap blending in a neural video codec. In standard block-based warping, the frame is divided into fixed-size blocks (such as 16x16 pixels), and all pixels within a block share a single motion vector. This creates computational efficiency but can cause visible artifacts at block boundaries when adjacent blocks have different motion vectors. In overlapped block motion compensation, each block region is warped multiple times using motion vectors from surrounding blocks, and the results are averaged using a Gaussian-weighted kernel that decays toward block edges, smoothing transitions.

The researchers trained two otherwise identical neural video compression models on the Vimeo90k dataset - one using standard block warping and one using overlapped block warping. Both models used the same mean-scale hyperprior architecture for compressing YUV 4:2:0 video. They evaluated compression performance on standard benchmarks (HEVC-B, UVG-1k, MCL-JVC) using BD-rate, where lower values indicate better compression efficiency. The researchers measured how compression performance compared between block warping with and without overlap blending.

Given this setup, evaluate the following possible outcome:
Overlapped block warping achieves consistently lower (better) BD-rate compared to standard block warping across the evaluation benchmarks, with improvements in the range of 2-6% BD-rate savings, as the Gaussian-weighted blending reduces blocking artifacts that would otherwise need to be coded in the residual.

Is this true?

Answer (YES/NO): NO